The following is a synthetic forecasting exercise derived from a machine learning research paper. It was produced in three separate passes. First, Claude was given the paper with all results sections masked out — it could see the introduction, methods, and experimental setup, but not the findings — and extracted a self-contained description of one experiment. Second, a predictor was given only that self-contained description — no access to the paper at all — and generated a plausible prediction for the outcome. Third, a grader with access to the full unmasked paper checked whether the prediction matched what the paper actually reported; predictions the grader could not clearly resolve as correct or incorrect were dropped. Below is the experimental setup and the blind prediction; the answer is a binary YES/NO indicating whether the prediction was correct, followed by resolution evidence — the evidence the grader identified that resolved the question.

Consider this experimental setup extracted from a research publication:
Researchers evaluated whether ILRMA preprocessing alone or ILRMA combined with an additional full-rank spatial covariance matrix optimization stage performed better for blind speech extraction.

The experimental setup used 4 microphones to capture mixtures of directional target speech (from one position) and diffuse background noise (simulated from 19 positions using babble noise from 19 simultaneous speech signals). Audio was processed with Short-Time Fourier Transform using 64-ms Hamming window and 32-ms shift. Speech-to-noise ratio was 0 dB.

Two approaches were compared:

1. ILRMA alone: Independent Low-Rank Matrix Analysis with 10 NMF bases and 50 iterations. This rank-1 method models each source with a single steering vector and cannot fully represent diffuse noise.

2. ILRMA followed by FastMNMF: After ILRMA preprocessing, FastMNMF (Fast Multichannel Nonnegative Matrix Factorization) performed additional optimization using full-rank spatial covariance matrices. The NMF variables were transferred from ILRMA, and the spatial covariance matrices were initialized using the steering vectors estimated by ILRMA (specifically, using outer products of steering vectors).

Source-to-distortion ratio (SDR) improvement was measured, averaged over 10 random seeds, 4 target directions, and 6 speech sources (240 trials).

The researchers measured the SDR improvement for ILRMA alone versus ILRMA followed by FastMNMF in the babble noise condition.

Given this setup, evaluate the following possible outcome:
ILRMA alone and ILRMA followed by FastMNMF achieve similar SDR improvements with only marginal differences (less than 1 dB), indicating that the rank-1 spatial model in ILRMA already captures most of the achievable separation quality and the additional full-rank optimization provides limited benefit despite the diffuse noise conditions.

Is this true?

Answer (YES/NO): YES